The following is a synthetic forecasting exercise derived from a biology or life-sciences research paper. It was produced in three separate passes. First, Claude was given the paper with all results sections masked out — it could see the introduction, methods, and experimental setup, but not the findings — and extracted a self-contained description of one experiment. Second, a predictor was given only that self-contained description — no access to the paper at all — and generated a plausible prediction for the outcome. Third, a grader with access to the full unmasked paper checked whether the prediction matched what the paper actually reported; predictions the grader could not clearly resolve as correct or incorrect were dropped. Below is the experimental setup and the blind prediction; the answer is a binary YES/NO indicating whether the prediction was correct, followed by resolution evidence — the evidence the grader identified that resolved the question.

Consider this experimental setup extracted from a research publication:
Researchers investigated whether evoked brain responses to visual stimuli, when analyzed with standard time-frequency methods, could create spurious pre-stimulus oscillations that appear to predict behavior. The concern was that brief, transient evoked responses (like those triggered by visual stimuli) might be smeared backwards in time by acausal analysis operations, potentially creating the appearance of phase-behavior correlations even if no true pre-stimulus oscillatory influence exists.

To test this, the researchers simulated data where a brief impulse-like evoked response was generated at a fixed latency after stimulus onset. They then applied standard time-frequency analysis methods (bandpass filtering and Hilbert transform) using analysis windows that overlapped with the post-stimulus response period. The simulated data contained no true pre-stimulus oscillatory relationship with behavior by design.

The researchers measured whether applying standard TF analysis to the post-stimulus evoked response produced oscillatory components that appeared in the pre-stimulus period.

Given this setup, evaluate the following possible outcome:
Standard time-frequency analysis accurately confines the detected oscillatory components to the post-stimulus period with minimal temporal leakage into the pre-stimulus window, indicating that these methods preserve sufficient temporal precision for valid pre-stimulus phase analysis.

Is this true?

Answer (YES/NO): NO